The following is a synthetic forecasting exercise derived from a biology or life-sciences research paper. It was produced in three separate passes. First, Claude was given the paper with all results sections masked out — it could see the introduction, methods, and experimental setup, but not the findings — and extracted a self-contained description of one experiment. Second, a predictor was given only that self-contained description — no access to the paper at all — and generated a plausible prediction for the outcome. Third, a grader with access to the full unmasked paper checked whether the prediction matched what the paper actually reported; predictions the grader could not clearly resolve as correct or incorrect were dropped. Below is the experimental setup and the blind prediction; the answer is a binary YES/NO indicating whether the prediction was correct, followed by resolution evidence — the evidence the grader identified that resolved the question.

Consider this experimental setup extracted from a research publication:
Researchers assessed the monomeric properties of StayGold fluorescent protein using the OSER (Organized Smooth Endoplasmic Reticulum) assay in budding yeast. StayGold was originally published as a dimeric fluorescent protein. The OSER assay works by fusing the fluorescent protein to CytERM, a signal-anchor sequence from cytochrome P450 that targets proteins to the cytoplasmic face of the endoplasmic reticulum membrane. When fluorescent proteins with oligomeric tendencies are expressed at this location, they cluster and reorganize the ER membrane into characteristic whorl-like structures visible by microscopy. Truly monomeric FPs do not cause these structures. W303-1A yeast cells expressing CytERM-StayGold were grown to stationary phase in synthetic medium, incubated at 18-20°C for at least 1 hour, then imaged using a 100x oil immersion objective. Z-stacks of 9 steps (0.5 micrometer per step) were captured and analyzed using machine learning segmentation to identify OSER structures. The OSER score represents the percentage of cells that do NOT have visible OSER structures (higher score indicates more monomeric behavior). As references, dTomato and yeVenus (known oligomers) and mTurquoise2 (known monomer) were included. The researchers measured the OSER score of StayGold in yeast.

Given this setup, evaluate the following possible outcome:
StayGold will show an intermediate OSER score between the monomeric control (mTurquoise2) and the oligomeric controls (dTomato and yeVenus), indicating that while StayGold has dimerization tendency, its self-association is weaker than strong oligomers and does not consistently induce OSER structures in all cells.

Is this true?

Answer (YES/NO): NO